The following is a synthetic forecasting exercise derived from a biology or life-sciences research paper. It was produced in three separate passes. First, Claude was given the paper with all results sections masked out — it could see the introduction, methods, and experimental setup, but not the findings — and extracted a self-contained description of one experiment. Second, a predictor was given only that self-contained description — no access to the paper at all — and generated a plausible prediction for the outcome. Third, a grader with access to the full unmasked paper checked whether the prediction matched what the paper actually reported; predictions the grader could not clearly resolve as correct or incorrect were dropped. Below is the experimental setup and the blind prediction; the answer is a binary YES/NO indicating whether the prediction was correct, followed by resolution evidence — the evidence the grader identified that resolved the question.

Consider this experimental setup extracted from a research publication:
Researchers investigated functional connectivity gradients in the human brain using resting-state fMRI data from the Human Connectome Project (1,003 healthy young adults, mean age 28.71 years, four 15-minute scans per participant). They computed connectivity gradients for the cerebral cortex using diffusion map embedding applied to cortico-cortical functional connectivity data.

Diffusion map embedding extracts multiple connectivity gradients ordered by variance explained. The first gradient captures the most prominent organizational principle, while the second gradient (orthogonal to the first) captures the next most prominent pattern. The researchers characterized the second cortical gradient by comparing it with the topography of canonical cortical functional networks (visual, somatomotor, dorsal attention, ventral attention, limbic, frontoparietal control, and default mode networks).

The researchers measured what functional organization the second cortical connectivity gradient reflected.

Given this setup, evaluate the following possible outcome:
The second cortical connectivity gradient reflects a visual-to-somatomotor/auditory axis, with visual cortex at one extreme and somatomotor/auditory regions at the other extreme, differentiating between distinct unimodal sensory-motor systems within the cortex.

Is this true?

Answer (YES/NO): YES